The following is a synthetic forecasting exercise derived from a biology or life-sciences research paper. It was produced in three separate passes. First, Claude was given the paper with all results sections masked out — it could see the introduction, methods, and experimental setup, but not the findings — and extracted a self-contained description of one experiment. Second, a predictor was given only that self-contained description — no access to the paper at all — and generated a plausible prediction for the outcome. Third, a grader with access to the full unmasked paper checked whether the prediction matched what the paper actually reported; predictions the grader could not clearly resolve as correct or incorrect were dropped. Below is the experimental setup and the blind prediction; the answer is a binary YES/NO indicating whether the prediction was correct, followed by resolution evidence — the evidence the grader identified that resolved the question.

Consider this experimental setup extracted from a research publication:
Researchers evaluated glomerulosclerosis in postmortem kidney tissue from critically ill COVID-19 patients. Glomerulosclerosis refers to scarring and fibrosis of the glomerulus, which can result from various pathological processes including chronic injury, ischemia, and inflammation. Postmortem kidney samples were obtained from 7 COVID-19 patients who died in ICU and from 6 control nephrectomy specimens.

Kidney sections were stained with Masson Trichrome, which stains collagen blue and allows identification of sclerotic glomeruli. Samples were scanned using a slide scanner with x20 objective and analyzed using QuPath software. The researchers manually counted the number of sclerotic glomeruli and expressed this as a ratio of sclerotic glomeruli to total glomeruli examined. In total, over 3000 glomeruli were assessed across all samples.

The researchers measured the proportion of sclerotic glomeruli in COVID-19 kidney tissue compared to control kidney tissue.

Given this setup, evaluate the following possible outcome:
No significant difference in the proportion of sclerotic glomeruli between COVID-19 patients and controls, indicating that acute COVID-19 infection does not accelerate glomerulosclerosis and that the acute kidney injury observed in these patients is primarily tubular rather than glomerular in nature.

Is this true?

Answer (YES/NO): NO